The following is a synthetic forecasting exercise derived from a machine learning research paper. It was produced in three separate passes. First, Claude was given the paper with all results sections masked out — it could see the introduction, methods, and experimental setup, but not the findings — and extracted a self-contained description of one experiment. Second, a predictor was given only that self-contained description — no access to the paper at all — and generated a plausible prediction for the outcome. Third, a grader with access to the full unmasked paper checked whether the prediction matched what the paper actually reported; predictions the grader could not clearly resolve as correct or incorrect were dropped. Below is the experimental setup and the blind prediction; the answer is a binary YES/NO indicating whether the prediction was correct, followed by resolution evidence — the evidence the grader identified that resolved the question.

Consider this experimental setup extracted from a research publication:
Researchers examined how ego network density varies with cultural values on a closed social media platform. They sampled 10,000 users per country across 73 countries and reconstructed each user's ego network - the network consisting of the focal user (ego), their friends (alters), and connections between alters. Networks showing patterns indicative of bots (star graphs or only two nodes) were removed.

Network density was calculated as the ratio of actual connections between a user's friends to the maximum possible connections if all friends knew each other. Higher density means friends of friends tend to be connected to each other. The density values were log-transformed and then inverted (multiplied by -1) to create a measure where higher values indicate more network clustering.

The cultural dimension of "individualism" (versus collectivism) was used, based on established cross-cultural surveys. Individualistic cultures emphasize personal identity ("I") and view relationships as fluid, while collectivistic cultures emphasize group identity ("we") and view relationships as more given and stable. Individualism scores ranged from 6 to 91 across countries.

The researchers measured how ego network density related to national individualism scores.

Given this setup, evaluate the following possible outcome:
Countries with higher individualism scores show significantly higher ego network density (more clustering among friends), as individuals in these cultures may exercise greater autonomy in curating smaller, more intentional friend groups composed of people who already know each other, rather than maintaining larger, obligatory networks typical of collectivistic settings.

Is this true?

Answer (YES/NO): YES